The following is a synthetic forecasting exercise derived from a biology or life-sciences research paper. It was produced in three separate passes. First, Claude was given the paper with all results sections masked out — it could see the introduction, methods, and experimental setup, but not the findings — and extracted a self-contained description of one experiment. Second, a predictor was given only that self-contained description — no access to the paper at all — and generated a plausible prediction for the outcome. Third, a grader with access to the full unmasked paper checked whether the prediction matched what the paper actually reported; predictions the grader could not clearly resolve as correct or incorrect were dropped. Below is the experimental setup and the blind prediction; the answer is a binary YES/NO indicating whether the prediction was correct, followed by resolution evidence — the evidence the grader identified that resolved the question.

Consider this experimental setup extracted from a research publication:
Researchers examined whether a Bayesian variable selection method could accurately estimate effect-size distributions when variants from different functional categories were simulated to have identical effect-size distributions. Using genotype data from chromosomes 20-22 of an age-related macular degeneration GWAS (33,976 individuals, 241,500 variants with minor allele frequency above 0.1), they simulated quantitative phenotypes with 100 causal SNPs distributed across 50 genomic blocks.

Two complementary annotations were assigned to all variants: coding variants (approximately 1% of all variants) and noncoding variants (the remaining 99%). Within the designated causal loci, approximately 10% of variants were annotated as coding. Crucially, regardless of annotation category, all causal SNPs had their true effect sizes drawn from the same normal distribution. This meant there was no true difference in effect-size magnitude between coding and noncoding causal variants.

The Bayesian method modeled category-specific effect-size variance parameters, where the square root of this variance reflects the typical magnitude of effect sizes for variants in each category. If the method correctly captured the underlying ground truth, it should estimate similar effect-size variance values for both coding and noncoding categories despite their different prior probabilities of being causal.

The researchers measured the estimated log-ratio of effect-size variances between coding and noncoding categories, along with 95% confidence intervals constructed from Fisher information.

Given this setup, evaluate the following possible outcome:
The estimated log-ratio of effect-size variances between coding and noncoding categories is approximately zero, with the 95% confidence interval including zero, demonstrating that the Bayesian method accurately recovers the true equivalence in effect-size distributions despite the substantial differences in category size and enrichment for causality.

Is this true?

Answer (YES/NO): YES